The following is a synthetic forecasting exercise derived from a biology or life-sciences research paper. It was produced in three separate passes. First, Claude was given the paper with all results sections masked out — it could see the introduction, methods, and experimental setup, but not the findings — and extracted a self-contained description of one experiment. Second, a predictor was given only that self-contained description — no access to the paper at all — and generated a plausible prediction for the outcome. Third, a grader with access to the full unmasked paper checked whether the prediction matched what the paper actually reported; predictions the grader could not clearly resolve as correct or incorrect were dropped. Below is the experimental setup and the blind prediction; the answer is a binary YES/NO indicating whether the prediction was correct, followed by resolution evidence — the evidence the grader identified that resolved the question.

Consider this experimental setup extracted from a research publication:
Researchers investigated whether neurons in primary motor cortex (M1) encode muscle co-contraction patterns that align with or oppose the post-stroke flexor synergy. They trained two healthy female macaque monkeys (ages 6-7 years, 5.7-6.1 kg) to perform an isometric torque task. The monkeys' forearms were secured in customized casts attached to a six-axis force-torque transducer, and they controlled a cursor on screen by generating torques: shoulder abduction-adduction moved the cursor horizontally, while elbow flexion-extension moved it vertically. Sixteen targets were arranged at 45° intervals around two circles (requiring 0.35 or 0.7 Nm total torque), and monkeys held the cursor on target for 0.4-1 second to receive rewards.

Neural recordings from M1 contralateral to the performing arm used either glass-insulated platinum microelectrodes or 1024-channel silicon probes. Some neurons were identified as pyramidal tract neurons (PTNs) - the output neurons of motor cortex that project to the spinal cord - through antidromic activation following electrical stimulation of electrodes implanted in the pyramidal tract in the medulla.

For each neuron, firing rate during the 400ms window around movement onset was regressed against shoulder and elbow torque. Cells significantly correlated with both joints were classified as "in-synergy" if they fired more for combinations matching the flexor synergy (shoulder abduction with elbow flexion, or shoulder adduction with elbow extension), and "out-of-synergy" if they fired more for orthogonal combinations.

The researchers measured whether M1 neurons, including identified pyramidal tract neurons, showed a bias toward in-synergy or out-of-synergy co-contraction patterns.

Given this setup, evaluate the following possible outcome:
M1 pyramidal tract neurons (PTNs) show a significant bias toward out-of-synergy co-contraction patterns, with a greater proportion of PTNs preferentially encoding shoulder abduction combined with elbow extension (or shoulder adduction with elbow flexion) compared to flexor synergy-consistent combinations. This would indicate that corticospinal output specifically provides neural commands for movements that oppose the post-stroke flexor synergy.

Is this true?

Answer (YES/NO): YES